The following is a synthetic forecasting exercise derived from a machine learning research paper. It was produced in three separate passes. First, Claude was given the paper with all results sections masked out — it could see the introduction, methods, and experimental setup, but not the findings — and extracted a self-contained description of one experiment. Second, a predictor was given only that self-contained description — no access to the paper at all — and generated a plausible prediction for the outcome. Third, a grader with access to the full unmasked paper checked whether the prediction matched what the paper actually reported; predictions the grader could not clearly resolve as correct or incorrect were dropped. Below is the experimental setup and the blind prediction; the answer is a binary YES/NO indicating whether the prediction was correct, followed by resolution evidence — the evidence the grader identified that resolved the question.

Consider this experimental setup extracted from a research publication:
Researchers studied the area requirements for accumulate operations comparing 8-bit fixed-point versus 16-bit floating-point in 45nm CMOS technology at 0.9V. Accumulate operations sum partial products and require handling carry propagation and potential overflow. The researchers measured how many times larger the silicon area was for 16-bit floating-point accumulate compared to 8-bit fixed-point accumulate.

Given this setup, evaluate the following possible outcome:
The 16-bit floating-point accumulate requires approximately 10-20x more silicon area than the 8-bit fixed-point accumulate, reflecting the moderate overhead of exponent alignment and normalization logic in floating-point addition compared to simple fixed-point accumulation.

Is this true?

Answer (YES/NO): NO